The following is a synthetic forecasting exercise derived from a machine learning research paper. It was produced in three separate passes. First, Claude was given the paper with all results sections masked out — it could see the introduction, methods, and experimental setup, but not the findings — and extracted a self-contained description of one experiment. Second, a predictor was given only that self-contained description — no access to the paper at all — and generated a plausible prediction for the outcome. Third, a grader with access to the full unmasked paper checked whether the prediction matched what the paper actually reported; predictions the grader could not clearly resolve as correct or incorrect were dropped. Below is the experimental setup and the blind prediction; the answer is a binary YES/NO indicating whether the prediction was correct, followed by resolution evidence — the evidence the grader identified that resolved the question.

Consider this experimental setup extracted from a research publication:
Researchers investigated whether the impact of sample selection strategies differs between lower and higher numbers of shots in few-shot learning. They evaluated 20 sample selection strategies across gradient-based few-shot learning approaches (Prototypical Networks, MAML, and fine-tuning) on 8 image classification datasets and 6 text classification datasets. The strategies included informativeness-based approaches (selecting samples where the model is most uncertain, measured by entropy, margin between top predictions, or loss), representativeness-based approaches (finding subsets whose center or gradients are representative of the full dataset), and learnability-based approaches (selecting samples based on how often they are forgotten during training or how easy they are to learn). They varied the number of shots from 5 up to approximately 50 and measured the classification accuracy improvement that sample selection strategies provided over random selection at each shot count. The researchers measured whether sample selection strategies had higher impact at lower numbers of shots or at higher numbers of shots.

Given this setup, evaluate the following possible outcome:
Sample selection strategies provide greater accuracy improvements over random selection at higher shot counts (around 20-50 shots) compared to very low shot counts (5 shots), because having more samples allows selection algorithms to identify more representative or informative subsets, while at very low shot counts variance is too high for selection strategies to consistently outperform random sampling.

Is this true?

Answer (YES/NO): NO